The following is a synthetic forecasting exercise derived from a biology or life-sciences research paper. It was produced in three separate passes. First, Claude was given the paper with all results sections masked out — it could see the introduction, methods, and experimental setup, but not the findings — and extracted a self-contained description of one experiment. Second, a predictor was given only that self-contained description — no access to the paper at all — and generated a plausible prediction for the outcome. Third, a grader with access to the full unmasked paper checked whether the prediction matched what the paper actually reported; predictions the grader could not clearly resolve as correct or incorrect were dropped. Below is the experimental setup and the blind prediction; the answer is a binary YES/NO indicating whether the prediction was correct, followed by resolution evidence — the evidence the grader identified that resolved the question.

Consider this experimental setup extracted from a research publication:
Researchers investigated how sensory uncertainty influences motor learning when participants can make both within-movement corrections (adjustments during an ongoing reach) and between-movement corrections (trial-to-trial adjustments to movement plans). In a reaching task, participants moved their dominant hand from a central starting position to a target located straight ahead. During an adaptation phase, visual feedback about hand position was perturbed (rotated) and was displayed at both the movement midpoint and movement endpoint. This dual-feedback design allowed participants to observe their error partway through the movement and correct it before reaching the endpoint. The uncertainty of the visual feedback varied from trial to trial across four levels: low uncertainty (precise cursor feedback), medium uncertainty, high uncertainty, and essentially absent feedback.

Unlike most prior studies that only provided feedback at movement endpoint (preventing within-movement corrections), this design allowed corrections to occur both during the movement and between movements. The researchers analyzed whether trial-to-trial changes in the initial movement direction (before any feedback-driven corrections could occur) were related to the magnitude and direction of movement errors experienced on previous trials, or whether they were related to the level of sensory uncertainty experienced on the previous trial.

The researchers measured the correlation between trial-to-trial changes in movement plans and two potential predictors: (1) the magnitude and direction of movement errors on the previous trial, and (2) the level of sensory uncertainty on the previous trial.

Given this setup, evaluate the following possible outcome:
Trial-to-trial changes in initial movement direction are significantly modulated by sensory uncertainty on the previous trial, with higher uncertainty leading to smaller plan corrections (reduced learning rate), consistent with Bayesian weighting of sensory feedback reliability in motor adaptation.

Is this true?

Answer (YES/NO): NO